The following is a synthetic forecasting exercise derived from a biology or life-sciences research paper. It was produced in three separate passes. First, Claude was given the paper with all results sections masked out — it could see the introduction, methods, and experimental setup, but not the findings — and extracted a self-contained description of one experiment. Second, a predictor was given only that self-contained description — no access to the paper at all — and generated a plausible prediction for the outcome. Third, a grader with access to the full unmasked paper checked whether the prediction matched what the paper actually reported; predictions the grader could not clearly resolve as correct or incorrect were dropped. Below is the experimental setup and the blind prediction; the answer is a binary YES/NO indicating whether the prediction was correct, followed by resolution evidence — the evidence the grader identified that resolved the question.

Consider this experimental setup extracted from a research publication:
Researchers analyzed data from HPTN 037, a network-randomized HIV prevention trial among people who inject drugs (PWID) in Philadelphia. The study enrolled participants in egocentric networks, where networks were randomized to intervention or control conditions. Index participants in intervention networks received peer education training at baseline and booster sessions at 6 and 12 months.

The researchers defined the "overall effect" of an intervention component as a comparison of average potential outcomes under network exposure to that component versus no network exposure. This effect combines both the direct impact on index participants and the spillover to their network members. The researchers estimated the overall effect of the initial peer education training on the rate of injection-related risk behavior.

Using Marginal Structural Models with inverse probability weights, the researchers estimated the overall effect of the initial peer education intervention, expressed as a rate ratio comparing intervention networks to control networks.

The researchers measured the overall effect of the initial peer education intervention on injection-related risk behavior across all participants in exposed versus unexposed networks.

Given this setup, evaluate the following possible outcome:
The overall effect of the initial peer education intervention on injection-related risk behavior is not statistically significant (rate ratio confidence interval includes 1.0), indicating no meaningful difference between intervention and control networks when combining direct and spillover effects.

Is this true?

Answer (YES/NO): YES